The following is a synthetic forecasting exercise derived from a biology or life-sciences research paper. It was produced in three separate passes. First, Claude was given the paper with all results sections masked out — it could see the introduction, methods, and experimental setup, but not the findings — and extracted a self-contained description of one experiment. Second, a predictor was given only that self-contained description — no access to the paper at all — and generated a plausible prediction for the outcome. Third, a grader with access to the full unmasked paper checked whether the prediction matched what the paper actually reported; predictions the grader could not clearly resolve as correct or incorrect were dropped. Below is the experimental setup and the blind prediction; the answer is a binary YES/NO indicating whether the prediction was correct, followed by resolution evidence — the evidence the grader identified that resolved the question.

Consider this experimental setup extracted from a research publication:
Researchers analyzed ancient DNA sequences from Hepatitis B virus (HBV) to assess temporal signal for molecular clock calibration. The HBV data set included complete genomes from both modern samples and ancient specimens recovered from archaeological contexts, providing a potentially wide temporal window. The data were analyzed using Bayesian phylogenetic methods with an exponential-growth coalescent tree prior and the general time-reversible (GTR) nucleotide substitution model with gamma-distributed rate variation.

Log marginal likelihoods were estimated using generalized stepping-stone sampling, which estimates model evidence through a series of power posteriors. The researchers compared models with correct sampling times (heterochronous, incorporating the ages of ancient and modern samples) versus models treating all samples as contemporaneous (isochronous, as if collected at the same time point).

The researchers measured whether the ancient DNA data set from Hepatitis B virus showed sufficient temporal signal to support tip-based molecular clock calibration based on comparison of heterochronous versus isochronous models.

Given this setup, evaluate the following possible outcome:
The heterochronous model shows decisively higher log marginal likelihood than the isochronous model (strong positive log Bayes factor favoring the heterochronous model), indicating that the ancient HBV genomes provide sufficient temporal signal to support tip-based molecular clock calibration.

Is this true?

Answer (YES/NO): NO